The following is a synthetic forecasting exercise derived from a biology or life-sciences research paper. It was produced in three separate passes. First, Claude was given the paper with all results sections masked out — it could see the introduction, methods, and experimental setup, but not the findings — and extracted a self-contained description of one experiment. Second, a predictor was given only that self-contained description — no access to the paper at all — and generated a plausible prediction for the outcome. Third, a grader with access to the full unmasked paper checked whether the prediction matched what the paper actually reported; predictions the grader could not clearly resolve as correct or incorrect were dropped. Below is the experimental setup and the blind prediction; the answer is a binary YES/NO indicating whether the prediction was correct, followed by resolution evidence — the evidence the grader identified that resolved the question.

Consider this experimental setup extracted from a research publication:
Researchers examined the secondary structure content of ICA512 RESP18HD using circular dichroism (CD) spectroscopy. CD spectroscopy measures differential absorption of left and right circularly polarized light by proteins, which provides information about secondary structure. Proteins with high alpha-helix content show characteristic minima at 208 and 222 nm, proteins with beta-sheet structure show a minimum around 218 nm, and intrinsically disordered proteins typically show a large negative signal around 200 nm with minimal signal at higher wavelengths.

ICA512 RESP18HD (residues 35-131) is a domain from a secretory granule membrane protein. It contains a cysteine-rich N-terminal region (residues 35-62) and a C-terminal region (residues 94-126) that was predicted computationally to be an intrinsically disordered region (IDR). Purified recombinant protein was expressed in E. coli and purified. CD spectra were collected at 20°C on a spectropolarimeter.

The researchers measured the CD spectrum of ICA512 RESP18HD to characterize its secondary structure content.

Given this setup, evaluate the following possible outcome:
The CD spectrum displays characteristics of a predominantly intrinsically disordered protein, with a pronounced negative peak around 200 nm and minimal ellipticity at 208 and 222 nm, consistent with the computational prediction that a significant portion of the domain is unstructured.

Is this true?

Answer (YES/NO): NO